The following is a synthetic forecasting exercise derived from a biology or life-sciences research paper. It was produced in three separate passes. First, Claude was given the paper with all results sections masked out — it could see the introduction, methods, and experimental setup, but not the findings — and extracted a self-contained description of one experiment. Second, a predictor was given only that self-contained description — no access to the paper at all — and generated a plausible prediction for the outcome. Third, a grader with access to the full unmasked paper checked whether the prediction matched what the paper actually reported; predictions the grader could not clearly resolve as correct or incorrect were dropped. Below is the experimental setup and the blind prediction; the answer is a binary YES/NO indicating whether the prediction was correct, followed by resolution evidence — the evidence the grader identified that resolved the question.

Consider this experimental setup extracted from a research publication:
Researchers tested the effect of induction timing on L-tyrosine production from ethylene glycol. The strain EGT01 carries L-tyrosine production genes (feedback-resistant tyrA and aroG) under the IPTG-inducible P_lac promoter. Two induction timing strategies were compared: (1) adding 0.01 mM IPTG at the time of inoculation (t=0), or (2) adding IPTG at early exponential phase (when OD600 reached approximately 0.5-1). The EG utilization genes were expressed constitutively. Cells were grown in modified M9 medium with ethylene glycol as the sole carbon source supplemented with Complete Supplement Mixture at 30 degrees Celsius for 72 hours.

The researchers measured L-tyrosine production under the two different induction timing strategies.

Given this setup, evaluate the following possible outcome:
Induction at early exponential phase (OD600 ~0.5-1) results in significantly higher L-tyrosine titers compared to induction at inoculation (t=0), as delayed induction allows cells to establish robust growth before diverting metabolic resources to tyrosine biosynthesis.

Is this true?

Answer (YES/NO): NO